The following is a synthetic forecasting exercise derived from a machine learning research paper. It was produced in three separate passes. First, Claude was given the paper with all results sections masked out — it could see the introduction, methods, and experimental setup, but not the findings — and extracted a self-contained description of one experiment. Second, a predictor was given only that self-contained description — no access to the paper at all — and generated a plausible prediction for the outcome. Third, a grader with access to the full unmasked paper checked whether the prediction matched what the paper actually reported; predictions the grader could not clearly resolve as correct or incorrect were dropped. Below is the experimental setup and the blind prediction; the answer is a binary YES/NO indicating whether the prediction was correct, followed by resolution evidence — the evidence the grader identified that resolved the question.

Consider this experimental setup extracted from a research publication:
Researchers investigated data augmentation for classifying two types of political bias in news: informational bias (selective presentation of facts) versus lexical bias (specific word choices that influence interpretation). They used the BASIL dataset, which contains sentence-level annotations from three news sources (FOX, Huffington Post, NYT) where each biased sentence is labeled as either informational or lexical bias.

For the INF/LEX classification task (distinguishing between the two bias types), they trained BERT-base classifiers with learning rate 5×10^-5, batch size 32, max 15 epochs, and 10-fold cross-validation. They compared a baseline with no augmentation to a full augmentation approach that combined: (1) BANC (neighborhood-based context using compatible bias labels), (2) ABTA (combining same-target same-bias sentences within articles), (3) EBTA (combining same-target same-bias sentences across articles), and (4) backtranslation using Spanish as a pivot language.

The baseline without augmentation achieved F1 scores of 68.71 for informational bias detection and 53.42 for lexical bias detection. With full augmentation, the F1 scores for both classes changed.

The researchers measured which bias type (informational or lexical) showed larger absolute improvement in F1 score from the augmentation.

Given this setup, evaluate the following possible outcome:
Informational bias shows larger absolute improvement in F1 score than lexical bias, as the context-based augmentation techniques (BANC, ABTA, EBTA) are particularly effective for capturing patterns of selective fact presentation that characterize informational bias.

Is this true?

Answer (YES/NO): NO